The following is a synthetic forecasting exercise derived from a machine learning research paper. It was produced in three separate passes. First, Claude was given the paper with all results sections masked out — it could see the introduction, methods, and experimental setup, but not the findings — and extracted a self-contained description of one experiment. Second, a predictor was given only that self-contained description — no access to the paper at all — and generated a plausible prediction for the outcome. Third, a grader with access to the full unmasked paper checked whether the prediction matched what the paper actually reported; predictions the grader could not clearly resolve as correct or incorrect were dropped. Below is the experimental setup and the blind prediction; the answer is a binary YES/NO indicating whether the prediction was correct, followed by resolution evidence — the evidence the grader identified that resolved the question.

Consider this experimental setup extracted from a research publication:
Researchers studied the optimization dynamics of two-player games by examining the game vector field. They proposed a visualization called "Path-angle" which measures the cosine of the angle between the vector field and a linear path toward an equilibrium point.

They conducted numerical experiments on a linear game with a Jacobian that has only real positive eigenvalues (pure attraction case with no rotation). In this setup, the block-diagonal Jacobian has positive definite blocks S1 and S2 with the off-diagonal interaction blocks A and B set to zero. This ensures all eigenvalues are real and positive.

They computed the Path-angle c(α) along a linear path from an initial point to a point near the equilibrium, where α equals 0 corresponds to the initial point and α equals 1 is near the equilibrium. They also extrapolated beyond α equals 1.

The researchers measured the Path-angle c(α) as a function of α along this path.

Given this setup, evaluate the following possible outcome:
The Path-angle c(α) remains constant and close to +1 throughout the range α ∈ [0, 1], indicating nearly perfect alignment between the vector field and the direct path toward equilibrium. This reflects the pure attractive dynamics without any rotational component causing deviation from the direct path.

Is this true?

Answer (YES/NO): NO